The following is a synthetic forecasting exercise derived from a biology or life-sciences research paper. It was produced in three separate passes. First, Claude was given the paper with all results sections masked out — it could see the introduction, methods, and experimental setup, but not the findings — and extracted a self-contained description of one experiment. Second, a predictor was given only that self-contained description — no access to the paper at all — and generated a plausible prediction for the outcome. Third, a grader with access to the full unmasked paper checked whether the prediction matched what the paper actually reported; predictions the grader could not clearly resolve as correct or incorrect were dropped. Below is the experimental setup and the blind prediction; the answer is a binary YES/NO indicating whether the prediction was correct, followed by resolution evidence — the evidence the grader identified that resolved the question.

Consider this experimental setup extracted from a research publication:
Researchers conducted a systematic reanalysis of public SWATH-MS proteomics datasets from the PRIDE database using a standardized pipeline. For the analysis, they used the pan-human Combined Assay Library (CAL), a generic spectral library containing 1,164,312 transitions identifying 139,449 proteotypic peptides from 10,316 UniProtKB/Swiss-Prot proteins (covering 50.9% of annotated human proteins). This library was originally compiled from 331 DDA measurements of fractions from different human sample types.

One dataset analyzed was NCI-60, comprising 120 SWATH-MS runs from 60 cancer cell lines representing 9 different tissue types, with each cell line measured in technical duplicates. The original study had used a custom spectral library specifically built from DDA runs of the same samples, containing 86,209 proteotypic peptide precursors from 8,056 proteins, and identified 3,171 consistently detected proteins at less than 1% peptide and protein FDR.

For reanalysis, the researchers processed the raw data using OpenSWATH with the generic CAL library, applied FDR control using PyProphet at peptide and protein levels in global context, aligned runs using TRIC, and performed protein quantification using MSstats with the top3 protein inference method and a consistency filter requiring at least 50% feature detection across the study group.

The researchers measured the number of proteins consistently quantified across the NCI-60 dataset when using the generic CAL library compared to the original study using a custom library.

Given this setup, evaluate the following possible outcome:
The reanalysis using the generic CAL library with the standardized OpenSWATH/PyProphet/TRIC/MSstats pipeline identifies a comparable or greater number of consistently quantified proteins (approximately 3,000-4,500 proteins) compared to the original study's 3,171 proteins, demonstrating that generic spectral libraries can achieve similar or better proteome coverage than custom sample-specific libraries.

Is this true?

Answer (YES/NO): NO